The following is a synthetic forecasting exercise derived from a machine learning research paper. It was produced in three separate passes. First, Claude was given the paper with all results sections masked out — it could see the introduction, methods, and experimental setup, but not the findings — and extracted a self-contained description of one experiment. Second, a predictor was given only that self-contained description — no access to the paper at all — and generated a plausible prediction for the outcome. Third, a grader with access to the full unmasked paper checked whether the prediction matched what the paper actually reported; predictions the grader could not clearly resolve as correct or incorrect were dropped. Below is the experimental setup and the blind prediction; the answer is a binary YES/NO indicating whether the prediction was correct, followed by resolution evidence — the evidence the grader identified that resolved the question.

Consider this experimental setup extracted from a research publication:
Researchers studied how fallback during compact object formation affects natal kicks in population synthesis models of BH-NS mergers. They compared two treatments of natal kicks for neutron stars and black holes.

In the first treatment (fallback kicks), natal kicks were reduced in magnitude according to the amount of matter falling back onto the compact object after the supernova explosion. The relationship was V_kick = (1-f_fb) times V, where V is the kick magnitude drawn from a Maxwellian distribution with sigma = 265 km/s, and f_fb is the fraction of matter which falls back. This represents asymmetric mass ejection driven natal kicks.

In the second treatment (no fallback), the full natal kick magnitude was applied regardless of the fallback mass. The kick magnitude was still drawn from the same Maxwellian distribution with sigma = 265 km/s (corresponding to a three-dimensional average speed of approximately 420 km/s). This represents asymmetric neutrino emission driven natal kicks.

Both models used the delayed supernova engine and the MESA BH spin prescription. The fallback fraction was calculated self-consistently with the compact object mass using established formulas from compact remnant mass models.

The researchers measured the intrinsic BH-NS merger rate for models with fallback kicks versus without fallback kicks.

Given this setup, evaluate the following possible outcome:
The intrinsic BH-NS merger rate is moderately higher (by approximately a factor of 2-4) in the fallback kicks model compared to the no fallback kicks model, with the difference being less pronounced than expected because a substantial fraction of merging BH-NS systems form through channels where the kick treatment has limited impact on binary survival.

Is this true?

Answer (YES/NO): NO